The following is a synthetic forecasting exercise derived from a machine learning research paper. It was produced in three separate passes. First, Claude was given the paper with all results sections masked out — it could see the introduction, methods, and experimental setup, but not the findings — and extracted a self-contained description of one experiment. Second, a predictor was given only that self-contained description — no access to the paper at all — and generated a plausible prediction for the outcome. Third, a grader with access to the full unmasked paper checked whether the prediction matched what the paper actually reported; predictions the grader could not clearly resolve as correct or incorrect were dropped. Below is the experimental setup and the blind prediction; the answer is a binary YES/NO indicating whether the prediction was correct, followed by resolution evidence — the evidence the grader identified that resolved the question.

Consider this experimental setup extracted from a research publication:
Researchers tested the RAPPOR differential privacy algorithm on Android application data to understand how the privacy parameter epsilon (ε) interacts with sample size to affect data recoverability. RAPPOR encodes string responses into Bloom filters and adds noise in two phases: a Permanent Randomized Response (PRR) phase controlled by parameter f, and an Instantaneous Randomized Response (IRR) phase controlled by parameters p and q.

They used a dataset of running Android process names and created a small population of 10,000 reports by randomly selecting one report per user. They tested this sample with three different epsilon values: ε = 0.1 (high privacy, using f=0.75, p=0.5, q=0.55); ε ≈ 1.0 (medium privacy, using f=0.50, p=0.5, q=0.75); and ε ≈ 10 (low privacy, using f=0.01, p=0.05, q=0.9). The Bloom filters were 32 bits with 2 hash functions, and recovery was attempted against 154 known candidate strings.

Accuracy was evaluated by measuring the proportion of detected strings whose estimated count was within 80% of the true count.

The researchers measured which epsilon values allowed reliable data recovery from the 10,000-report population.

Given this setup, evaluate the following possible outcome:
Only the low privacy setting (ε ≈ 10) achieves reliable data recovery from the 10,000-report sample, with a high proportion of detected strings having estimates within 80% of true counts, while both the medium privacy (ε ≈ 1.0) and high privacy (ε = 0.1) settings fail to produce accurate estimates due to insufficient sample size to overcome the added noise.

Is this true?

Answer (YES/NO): YES